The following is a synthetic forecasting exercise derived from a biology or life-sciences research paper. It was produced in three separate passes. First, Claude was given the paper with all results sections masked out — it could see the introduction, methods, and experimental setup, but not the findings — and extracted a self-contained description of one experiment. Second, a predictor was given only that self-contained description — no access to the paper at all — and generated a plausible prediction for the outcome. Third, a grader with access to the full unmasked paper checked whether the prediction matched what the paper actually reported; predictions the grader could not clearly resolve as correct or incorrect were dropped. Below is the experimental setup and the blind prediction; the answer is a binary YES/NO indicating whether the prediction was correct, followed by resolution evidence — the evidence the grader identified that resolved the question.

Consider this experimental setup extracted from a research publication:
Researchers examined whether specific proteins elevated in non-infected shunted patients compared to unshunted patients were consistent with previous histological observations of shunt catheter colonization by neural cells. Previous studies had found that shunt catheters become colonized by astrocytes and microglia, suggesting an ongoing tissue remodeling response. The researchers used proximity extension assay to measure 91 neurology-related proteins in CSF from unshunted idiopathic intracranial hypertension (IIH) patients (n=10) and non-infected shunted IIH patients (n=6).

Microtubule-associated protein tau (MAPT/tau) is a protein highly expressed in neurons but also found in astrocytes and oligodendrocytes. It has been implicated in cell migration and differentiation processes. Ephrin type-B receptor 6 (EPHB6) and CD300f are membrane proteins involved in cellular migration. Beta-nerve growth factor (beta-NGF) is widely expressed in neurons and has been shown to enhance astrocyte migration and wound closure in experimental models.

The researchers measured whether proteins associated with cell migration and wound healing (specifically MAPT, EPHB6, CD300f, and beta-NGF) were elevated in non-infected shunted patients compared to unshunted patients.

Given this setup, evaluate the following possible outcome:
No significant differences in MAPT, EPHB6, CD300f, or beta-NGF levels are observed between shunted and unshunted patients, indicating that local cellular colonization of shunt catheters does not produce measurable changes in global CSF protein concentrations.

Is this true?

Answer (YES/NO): NO